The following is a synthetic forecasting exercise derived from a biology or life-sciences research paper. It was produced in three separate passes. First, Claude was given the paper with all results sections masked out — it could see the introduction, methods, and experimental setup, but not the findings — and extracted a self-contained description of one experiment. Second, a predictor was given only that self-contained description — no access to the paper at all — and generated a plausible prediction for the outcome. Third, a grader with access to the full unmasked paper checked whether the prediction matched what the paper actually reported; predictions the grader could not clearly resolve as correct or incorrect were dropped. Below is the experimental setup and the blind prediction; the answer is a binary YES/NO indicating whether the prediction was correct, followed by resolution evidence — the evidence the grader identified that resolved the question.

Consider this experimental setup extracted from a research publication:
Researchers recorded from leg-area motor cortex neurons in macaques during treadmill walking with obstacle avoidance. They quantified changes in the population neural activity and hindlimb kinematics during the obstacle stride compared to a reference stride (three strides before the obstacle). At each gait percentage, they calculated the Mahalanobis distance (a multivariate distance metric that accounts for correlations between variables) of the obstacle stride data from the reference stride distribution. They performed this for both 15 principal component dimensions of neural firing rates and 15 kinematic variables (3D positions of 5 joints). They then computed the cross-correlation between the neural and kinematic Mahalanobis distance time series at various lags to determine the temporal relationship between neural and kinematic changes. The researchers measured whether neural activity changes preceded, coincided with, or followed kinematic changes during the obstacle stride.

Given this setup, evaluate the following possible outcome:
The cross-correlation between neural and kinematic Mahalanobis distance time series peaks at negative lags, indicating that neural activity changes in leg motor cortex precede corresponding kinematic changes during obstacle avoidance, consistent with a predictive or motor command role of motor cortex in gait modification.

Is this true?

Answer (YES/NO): YES